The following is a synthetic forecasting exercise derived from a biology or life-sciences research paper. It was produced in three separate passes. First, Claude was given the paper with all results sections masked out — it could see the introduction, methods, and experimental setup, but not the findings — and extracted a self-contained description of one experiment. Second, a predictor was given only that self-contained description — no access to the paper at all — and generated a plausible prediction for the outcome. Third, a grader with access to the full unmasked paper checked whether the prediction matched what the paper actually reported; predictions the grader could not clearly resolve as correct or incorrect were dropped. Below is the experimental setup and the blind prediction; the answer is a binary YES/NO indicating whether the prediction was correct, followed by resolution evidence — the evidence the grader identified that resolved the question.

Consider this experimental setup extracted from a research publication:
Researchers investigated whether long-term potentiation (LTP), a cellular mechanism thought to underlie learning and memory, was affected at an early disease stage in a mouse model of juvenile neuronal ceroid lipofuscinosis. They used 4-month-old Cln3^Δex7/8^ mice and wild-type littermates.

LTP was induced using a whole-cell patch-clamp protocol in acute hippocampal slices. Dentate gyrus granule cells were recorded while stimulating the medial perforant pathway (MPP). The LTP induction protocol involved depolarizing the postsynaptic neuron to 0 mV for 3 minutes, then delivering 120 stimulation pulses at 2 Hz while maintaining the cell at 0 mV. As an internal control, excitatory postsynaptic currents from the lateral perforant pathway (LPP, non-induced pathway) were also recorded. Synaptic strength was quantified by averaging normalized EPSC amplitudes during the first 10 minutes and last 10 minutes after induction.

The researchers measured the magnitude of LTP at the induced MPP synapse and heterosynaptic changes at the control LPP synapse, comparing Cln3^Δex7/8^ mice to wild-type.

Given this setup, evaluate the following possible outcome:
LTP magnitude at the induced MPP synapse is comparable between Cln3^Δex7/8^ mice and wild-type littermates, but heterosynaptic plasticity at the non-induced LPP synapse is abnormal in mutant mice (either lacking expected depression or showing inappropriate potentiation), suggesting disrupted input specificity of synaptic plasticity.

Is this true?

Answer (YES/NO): NO